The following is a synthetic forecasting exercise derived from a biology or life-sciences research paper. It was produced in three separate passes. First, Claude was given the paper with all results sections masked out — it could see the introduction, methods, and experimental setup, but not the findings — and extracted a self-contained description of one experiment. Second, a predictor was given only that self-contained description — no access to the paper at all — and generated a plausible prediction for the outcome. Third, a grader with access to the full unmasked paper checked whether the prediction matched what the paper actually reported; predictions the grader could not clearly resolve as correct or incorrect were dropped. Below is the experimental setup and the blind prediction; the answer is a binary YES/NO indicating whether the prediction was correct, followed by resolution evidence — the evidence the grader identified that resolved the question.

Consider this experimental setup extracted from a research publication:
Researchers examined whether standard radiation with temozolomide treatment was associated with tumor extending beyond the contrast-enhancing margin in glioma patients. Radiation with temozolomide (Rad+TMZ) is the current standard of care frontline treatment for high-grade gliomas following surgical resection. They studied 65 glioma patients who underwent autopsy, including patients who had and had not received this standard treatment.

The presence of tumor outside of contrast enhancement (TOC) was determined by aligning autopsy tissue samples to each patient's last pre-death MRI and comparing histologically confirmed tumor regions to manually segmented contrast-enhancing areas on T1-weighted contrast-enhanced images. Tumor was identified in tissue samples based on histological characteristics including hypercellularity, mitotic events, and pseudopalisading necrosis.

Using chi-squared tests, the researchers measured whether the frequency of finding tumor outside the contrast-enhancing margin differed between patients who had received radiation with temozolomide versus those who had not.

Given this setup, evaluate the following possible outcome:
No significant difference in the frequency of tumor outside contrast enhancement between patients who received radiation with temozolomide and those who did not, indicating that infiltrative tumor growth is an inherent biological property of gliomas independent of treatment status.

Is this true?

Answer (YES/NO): NO